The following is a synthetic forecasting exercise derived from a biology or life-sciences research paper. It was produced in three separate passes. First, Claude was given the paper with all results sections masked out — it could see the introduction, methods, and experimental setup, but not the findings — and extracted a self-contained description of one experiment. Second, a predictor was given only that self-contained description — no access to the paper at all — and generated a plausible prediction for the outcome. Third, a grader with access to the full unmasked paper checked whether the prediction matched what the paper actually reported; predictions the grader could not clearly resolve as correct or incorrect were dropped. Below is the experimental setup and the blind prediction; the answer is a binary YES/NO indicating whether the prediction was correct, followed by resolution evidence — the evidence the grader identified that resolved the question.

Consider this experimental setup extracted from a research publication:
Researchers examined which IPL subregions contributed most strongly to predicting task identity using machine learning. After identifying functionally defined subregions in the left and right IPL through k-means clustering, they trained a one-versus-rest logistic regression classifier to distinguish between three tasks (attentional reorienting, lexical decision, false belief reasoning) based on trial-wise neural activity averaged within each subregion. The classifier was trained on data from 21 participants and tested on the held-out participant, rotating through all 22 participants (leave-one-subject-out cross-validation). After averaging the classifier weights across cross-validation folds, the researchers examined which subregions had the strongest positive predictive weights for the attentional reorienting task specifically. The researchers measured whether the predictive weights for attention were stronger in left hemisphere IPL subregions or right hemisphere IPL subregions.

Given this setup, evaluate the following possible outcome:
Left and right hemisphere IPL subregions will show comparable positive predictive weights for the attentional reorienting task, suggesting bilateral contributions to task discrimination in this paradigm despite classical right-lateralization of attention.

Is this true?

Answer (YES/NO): NO